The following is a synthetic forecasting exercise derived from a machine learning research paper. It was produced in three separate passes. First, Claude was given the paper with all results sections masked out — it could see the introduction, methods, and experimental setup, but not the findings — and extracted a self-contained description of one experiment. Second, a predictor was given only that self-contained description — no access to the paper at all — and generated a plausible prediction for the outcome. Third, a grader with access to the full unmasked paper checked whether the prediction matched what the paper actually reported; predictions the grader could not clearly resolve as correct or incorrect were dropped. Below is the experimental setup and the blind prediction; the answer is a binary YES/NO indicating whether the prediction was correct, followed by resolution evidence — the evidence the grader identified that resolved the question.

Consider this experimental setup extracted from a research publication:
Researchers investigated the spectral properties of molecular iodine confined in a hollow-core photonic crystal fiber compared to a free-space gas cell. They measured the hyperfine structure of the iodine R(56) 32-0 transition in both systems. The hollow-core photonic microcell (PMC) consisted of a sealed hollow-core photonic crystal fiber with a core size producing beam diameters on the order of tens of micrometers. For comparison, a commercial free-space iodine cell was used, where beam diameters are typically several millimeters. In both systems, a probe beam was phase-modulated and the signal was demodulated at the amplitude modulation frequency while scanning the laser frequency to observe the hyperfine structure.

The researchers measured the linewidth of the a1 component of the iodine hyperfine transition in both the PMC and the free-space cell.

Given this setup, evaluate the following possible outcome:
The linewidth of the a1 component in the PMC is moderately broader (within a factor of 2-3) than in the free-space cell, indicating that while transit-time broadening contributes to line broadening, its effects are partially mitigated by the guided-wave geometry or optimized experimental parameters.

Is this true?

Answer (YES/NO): NO